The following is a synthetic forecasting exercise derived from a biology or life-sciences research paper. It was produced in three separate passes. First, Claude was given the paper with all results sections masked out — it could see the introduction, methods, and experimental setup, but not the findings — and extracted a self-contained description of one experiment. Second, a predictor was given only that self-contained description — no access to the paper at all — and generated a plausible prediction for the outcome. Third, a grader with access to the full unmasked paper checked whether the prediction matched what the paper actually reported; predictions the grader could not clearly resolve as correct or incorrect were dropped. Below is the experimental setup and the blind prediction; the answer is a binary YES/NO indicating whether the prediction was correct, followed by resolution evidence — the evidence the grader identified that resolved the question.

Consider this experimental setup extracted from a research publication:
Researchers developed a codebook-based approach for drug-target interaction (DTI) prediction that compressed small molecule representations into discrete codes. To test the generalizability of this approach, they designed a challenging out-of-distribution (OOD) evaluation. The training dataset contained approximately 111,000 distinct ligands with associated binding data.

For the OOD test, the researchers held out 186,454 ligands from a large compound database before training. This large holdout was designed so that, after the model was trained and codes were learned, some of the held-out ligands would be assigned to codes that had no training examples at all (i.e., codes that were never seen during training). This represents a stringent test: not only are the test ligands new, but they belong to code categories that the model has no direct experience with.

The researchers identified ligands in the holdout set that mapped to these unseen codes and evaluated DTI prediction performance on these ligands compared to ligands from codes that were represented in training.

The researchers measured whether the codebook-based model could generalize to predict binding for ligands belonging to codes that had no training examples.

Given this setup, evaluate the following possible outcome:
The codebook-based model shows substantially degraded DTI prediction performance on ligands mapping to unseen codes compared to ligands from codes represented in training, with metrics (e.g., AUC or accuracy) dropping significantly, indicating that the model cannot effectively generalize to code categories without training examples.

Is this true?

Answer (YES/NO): NO